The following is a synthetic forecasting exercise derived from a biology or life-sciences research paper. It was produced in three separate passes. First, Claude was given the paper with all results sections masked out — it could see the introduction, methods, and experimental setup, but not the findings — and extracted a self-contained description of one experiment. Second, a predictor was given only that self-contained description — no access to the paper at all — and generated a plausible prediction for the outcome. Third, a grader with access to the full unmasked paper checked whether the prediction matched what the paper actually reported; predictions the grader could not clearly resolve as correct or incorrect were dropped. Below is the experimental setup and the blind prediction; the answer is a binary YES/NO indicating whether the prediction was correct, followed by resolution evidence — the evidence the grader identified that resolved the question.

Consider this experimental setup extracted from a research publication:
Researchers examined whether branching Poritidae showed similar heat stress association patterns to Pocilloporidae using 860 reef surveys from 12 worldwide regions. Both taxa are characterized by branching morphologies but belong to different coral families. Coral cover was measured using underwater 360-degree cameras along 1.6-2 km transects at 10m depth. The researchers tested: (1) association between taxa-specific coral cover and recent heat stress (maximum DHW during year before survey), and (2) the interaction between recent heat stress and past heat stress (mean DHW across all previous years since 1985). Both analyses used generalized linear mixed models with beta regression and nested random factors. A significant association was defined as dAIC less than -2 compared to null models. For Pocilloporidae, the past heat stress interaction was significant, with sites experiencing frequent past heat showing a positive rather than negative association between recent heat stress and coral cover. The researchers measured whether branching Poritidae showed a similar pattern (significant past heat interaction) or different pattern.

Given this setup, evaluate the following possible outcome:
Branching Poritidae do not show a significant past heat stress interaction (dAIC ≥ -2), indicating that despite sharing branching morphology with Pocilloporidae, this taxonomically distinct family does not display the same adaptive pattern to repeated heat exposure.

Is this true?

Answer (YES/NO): YES